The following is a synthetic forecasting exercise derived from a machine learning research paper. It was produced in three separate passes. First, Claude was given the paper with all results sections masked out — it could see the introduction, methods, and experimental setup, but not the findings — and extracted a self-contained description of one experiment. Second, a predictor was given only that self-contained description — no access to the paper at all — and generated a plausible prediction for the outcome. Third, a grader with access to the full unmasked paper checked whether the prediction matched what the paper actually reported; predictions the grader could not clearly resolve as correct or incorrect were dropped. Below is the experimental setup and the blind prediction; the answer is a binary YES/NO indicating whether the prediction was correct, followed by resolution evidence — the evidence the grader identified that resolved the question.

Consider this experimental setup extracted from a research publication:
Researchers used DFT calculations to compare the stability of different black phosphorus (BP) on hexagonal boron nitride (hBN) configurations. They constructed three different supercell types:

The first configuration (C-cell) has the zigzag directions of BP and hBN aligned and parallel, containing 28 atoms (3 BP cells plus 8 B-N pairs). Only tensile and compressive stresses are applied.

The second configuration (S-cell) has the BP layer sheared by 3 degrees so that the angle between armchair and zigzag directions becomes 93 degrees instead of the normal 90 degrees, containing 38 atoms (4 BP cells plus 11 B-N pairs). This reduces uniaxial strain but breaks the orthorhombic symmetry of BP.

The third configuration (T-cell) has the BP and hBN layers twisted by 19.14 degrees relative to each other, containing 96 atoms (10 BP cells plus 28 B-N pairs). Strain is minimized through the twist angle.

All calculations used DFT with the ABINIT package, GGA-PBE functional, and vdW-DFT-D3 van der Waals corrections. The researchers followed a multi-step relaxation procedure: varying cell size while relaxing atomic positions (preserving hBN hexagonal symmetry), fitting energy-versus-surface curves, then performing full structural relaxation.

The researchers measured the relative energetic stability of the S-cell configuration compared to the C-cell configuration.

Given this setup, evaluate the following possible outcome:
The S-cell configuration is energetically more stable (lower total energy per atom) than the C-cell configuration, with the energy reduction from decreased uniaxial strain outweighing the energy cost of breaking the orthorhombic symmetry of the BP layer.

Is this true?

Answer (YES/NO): NO